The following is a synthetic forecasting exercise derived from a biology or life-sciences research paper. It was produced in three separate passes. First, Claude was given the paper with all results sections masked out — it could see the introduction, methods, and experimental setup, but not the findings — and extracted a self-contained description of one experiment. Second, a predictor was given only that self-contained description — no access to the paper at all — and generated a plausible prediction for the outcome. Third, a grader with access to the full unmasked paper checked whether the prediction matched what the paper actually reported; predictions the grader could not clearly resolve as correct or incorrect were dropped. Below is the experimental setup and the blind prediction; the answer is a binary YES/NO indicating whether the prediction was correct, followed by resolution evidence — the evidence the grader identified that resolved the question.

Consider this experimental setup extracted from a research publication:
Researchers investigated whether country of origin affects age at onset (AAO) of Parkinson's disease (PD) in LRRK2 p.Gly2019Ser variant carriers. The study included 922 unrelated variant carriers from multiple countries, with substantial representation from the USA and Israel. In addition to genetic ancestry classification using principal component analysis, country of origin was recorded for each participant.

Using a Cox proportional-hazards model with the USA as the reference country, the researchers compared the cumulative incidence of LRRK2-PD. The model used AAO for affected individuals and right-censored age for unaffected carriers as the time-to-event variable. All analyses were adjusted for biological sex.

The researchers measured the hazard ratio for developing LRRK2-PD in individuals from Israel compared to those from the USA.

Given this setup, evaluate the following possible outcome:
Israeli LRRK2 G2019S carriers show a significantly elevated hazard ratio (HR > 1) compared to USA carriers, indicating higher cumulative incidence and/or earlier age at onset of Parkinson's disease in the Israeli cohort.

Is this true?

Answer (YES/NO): YES